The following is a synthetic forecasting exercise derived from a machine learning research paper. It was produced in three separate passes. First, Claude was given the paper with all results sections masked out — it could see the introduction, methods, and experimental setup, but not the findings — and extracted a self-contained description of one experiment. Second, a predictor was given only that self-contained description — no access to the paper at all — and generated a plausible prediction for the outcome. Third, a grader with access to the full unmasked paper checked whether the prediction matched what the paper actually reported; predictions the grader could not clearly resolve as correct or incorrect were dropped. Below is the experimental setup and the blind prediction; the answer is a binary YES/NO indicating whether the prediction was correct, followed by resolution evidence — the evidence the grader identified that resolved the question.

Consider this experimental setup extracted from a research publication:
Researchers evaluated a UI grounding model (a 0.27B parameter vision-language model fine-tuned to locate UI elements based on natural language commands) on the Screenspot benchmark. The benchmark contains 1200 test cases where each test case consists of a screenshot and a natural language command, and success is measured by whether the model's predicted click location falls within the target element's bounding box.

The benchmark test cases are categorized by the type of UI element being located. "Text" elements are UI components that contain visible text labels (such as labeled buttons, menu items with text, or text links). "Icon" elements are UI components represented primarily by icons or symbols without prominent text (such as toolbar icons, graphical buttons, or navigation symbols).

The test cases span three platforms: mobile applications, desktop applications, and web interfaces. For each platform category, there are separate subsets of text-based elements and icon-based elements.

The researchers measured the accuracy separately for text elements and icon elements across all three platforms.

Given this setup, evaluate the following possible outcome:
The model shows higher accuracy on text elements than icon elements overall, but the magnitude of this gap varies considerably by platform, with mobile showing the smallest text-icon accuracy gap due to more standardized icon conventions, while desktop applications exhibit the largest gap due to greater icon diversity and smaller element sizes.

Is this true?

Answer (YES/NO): NO